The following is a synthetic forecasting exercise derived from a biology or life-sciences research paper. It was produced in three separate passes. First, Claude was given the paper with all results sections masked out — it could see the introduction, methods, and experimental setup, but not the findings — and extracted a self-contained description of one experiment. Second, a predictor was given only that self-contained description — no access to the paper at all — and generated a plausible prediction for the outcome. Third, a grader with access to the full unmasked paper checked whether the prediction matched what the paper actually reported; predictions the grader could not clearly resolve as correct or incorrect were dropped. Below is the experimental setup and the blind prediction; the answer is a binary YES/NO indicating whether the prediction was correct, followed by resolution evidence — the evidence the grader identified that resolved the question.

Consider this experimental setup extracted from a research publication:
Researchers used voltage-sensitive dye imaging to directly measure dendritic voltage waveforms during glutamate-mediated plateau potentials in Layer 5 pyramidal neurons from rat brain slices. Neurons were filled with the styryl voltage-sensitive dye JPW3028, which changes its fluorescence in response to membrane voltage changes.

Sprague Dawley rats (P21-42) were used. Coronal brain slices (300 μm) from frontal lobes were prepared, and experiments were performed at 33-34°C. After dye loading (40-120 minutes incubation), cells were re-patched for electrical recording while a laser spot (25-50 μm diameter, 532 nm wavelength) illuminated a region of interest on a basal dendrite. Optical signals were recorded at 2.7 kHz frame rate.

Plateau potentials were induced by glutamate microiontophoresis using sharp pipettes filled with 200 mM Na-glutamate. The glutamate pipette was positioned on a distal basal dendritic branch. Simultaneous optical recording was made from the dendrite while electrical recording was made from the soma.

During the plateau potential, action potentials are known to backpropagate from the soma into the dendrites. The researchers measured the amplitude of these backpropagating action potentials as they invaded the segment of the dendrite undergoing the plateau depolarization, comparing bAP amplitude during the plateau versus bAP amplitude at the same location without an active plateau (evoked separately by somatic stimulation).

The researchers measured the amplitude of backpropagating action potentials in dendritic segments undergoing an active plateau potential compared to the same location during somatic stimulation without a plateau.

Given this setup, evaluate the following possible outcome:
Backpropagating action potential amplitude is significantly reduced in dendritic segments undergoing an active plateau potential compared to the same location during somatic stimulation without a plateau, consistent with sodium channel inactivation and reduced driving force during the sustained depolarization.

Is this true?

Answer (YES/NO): YES